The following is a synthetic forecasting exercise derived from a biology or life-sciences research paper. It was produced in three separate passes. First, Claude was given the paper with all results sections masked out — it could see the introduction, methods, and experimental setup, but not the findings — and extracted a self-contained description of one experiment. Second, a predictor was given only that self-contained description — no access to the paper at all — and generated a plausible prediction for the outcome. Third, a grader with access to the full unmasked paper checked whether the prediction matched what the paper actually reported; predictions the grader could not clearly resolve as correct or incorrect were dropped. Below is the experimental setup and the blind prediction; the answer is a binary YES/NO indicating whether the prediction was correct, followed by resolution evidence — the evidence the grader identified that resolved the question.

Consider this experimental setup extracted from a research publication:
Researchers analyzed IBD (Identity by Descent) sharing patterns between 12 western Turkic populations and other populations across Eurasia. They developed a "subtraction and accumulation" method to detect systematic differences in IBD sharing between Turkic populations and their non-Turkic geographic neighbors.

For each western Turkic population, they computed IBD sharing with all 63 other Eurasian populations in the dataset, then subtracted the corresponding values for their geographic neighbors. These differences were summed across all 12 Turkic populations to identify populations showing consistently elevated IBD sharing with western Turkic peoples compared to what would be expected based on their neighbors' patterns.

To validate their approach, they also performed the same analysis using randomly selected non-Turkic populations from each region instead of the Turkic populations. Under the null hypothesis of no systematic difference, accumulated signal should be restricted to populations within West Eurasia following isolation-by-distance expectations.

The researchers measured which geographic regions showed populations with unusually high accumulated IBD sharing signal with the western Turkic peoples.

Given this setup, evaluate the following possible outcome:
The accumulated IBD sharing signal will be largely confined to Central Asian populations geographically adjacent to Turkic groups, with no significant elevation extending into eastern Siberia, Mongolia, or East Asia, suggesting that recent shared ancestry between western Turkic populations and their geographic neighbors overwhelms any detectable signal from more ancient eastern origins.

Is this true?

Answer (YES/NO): NO